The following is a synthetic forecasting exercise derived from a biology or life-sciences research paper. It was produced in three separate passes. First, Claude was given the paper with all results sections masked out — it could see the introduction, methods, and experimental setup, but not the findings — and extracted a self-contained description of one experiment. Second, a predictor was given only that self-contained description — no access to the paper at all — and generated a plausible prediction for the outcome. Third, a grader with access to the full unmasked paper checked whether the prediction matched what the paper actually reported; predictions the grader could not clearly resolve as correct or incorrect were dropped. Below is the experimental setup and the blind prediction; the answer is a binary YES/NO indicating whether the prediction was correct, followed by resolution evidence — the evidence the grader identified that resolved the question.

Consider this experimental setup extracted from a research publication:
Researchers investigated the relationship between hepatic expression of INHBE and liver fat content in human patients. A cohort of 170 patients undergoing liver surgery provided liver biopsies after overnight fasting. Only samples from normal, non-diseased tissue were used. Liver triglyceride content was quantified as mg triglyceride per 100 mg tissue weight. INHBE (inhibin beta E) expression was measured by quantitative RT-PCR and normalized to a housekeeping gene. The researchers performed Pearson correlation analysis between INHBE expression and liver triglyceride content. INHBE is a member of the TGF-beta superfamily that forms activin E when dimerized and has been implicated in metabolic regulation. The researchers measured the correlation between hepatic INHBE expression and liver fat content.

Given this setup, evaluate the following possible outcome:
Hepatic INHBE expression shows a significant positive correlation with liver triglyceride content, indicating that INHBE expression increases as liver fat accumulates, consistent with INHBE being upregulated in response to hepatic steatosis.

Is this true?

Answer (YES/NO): YES